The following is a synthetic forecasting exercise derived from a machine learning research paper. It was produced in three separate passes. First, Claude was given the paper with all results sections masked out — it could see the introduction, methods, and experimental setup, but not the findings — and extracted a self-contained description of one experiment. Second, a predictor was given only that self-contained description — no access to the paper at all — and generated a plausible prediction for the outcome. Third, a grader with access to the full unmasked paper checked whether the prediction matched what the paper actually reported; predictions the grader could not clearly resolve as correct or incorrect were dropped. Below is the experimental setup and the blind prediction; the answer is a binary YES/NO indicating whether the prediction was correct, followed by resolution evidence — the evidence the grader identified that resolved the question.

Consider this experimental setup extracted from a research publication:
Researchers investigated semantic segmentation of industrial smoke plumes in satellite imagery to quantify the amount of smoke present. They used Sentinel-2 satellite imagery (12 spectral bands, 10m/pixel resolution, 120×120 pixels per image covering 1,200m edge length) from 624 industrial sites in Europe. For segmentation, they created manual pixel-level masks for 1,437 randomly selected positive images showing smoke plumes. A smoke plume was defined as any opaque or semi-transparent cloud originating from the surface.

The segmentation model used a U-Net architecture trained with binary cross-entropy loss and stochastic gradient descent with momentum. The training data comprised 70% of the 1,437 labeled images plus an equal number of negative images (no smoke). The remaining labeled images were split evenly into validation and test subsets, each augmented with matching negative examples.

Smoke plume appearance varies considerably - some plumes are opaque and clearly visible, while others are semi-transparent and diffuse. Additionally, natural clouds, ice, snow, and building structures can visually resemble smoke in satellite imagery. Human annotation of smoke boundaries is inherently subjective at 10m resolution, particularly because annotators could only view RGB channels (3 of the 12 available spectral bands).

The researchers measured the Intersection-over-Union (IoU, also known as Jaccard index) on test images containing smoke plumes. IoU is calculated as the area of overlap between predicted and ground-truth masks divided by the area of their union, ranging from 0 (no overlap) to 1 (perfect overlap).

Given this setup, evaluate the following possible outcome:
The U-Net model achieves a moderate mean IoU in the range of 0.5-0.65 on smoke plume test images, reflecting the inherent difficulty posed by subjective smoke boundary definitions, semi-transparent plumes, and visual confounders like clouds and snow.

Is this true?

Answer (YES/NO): YES